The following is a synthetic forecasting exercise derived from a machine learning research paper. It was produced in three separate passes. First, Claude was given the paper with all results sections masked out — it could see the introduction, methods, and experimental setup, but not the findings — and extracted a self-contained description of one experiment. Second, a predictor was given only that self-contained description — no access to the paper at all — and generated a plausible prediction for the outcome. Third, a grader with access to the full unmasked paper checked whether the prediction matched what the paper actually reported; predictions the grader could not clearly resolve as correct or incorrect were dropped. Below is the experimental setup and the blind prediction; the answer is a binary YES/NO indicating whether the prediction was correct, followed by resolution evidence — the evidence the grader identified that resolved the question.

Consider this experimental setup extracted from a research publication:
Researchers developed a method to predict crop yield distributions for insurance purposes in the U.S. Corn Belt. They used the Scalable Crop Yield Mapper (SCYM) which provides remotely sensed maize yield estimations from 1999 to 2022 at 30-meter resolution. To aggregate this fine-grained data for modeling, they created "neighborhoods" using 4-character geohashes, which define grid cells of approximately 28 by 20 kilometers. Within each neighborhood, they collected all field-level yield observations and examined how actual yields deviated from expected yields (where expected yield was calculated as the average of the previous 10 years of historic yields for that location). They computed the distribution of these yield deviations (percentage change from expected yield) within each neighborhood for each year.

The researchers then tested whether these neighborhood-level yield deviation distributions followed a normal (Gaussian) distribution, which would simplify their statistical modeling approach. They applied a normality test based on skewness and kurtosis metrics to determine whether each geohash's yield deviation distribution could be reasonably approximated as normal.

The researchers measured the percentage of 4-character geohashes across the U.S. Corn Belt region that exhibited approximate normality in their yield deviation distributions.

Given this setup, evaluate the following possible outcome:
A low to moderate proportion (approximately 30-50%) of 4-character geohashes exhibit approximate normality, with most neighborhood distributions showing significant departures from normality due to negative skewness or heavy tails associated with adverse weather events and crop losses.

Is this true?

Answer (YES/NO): NO